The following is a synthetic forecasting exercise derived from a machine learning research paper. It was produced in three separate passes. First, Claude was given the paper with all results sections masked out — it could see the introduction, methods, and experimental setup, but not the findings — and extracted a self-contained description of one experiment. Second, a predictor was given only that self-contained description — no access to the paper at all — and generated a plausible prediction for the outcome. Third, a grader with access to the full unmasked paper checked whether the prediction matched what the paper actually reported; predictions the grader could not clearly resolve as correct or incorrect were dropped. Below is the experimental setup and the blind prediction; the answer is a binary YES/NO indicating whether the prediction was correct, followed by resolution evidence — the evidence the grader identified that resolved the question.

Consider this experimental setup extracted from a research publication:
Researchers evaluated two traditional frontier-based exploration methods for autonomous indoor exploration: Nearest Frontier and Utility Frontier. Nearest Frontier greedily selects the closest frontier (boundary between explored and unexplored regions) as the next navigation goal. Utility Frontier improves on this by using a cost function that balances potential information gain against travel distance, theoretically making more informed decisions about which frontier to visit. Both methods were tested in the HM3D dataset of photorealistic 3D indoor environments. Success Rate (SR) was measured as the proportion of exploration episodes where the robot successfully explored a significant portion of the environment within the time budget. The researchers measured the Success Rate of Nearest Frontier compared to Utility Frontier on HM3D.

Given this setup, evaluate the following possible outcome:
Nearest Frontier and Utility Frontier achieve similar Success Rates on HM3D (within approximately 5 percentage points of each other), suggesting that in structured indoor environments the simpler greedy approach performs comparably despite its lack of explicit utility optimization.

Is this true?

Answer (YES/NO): NO